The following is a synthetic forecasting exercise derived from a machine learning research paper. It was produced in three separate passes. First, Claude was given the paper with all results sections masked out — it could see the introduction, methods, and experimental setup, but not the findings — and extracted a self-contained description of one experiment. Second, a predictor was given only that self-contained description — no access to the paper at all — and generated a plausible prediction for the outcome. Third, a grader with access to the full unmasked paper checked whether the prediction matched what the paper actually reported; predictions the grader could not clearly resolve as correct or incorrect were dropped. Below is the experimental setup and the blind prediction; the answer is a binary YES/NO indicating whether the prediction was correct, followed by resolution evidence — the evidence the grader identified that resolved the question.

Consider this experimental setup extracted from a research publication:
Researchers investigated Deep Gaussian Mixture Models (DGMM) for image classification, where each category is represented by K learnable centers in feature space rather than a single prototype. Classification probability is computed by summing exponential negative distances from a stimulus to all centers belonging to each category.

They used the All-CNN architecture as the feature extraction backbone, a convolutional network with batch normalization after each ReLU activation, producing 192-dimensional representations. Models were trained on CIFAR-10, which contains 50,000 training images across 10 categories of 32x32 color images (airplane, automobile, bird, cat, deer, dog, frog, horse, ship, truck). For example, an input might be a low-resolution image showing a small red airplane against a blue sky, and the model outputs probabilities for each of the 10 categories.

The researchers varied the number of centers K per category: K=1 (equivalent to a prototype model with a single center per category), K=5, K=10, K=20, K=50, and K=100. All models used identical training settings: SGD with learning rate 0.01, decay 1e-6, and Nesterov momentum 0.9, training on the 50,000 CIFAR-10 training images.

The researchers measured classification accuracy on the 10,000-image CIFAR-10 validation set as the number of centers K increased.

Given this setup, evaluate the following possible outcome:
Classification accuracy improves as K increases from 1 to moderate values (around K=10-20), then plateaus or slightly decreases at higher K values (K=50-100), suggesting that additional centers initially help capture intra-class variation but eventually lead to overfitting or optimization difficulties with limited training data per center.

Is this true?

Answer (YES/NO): NO